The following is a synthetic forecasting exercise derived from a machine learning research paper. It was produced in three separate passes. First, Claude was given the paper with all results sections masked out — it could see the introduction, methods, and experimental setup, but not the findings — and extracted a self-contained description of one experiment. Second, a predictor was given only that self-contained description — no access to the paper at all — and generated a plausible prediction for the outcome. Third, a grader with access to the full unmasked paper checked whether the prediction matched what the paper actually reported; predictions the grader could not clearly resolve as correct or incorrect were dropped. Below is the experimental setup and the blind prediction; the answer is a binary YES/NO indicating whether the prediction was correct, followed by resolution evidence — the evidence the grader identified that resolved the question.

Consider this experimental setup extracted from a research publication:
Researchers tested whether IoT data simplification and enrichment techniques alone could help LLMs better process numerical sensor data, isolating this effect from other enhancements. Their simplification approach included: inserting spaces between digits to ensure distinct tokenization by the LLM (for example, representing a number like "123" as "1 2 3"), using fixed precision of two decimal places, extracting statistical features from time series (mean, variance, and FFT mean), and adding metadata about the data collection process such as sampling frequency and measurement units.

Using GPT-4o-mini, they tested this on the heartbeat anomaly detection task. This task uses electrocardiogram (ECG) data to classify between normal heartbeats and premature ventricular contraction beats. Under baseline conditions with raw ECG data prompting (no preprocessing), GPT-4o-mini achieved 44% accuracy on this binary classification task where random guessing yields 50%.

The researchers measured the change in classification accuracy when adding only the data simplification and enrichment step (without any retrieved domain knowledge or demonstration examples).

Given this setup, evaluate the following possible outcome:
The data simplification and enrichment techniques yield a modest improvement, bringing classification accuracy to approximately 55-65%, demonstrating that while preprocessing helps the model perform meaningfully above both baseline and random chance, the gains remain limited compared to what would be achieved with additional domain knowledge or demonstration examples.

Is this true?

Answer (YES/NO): NO